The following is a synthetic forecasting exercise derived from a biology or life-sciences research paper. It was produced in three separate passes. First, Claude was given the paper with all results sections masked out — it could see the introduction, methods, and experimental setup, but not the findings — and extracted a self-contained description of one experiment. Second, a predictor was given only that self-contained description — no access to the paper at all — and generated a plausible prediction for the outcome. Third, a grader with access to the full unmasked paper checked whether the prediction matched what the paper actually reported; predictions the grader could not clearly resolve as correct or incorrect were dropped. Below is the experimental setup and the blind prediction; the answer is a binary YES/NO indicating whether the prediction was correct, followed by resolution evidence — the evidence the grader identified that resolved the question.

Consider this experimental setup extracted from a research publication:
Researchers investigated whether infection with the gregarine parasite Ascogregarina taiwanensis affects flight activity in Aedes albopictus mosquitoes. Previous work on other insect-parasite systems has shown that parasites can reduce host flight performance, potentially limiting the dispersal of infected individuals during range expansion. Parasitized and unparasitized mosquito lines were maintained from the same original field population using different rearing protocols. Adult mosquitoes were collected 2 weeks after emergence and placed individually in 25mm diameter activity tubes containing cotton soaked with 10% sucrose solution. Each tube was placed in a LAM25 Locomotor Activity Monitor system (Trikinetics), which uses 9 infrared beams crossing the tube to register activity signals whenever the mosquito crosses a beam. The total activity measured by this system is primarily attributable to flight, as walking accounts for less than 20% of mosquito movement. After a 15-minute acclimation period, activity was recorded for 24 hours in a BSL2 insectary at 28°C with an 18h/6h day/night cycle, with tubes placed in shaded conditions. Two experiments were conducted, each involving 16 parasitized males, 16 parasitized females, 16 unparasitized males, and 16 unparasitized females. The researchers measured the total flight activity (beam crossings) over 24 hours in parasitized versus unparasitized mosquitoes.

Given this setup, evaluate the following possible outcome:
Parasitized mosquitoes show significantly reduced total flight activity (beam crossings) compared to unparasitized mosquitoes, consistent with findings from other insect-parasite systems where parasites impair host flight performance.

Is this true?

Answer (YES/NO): NO